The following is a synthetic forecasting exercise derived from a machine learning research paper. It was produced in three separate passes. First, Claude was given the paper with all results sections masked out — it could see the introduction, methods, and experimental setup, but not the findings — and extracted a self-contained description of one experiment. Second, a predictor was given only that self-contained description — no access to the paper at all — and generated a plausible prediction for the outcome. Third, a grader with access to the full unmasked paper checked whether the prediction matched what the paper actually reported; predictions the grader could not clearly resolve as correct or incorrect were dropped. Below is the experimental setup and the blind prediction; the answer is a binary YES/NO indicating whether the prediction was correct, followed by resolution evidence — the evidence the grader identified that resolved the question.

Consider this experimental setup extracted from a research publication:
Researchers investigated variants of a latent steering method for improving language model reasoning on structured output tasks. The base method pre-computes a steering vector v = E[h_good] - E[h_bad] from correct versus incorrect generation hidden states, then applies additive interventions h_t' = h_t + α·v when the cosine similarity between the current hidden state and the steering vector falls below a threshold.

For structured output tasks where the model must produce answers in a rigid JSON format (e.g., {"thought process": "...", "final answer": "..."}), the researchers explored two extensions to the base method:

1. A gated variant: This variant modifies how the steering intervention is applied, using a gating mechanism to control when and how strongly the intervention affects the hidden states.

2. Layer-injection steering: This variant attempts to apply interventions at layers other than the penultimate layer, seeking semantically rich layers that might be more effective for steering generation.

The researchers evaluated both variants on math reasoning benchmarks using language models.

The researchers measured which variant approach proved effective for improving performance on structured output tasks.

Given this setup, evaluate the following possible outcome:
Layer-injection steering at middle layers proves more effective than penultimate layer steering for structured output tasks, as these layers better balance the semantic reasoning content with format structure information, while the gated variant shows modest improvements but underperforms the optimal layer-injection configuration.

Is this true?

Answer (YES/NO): NO